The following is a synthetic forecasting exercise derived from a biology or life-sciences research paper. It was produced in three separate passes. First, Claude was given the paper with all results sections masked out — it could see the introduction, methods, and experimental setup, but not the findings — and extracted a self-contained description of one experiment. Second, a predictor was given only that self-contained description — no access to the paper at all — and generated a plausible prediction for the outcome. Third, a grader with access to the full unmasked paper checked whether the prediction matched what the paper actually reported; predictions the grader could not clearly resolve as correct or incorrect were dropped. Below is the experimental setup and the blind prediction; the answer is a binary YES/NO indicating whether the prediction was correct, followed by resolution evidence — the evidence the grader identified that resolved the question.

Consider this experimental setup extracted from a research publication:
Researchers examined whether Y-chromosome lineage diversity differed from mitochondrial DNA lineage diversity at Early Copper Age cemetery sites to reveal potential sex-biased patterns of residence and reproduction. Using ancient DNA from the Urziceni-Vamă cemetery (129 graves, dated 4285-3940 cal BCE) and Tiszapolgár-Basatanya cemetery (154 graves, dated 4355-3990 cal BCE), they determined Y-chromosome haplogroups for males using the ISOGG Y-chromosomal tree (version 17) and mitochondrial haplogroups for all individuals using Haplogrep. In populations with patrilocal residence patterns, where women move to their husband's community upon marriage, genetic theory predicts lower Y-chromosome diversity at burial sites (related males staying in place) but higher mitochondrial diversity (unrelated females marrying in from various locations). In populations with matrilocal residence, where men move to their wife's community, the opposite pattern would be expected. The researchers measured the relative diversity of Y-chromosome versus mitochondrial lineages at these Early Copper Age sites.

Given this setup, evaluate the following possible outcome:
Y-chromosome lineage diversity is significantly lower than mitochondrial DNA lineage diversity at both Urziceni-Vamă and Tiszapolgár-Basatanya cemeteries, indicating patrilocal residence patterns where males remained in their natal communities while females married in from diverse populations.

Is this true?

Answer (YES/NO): NO